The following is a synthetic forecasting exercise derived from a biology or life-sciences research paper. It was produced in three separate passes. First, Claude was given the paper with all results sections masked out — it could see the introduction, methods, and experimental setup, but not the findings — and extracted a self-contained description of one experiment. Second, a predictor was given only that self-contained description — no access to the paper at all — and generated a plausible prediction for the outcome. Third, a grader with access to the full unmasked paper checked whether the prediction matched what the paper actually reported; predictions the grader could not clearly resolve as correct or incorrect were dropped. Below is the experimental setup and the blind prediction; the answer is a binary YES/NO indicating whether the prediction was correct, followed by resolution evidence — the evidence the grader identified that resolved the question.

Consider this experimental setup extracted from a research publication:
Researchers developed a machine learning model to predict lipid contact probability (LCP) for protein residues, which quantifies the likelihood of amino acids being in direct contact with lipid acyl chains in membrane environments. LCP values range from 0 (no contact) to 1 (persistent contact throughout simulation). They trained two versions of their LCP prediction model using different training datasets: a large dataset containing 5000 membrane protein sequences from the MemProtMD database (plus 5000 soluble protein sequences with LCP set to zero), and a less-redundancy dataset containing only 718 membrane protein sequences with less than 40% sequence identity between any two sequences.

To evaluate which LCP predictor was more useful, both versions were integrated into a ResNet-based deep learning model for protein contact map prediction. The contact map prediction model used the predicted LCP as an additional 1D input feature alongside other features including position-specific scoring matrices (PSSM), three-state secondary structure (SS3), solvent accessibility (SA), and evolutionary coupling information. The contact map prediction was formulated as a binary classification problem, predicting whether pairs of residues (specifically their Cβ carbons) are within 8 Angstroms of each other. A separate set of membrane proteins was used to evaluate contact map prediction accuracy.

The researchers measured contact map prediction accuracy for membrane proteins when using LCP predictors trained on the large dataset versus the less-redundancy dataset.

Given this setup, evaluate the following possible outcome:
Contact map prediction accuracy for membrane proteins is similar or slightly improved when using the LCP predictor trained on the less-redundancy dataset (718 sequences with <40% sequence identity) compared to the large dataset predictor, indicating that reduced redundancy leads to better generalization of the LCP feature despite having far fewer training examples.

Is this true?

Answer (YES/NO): NO